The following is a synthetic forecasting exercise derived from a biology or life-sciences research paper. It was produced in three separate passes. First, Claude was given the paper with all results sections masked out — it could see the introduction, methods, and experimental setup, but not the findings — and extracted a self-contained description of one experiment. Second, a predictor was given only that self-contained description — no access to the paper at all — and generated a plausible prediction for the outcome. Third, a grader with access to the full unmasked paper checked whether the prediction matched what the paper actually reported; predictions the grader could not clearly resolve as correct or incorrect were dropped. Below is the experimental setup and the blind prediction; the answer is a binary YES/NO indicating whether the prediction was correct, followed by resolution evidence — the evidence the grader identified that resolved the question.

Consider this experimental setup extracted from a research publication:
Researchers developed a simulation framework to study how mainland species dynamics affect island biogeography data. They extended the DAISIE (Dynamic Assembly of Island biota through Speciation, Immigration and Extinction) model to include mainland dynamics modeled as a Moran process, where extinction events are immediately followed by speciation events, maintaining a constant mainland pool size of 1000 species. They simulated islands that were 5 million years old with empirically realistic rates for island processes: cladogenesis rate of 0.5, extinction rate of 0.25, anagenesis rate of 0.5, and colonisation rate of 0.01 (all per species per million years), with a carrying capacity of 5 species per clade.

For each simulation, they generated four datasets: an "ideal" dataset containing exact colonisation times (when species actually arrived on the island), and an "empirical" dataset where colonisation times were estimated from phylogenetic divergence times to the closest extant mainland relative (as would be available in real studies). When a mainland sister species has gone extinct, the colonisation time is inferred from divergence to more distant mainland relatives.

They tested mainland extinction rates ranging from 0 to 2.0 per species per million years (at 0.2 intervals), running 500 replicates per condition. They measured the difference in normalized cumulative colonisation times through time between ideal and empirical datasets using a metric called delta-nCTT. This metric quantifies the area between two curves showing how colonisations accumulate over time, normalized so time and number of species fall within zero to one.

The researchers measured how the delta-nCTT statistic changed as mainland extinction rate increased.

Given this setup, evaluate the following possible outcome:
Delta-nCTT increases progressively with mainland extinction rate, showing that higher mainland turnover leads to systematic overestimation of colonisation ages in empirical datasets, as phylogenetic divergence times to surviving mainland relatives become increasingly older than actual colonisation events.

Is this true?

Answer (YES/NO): NO